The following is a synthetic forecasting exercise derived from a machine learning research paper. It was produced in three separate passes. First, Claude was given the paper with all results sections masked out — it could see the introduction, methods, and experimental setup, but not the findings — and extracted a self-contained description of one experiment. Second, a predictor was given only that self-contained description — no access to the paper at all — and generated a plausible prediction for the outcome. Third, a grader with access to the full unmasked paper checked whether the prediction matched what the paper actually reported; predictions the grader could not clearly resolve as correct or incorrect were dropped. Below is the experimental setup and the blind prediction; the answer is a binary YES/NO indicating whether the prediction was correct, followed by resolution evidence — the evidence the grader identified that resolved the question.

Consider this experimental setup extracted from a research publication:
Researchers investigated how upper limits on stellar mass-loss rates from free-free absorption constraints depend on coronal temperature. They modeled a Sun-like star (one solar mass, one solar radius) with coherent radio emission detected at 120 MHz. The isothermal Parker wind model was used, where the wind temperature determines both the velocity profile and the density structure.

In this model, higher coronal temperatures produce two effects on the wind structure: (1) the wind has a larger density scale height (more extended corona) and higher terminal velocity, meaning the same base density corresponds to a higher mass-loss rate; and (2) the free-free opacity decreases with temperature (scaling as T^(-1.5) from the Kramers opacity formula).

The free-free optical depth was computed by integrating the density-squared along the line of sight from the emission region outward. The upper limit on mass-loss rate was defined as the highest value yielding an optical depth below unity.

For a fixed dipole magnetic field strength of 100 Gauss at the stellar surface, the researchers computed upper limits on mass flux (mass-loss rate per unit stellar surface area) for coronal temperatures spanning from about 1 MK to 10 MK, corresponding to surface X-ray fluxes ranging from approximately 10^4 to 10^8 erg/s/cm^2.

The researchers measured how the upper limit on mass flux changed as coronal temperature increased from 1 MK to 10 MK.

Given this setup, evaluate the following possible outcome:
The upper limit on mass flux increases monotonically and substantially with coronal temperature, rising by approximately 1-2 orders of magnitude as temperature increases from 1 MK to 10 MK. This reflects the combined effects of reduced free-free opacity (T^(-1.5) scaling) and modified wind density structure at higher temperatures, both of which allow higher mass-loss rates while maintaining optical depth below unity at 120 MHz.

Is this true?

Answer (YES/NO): NO